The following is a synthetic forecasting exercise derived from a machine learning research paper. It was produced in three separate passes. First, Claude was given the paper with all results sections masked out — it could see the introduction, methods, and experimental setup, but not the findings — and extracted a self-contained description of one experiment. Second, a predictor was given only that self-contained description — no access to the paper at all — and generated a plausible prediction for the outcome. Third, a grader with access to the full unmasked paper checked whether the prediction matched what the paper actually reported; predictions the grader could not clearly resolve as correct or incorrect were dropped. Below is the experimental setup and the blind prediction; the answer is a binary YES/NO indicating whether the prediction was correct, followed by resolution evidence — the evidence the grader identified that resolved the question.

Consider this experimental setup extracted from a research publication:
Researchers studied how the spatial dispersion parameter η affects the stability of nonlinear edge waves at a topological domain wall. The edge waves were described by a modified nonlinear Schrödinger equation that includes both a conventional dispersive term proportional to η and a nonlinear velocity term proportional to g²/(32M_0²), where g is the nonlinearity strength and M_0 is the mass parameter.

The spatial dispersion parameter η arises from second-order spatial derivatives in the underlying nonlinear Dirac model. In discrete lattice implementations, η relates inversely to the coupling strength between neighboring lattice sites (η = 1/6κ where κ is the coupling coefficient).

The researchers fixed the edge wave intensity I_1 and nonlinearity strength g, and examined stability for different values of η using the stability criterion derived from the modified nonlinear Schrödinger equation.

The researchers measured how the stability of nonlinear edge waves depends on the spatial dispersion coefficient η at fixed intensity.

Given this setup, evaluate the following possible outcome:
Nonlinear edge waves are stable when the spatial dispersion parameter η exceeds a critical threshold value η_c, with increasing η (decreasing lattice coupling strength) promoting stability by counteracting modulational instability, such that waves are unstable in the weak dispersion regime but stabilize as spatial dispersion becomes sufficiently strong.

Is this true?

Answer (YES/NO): NO